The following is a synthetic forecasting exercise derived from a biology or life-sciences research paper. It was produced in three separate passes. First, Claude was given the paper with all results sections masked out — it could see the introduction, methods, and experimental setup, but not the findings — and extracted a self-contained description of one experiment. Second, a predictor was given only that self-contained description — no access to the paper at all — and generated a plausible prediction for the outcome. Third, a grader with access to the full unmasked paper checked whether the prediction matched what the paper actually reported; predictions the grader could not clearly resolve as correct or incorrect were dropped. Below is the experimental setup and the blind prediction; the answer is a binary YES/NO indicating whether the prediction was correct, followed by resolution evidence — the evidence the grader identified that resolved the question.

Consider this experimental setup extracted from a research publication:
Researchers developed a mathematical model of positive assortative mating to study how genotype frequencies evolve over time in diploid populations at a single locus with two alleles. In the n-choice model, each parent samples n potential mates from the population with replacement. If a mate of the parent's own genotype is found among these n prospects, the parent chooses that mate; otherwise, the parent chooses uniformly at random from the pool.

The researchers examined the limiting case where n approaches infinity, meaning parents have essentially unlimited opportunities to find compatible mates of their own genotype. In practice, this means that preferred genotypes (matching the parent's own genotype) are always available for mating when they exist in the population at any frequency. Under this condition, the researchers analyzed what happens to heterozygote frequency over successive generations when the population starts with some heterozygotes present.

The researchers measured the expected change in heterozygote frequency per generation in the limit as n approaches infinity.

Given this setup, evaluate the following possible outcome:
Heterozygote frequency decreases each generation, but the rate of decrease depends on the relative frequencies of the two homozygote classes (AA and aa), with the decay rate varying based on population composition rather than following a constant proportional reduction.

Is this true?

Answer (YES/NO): NO